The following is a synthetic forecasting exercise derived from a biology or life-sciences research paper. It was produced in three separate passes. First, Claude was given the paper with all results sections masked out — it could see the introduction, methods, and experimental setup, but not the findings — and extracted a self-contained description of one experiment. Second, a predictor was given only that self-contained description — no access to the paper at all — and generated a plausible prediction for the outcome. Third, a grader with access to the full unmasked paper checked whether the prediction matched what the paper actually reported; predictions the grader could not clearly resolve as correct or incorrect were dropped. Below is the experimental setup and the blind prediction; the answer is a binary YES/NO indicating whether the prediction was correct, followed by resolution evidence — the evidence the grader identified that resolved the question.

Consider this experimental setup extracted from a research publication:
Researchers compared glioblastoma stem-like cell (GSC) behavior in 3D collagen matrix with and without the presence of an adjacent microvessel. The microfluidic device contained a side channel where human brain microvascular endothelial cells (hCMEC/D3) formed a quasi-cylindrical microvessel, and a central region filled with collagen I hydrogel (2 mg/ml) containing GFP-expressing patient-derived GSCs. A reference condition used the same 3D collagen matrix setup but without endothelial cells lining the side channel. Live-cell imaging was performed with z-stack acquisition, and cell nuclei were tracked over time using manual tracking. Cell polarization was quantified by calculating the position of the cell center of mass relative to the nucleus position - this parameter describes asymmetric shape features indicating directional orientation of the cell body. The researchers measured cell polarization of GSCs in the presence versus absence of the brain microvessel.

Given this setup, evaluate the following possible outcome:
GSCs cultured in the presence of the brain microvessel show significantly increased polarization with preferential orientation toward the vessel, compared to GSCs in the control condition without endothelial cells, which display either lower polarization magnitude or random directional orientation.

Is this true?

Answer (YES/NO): YES